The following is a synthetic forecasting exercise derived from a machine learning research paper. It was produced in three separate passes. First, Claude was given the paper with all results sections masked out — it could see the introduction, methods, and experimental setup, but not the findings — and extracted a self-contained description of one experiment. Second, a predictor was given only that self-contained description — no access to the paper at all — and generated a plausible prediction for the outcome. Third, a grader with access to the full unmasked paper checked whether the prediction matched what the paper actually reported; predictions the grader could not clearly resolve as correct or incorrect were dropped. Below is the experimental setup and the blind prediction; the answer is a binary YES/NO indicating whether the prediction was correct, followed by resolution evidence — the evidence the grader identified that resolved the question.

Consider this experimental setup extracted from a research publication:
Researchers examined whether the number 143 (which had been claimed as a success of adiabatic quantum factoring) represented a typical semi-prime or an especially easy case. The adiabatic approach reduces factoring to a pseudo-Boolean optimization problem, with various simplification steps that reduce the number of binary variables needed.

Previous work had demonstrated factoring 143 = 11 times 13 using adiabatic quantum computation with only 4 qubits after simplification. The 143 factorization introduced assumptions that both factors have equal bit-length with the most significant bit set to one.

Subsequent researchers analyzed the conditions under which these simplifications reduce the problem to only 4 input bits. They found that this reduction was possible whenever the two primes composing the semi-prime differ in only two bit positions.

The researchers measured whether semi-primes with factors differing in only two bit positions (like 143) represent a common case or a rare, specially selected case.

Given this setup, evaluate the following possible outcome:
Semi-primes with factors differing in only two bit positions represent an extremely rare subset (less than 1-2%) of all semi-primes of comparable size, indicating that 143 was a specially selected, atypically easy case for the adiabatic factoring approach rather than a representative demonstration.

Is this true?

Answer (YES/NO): YES